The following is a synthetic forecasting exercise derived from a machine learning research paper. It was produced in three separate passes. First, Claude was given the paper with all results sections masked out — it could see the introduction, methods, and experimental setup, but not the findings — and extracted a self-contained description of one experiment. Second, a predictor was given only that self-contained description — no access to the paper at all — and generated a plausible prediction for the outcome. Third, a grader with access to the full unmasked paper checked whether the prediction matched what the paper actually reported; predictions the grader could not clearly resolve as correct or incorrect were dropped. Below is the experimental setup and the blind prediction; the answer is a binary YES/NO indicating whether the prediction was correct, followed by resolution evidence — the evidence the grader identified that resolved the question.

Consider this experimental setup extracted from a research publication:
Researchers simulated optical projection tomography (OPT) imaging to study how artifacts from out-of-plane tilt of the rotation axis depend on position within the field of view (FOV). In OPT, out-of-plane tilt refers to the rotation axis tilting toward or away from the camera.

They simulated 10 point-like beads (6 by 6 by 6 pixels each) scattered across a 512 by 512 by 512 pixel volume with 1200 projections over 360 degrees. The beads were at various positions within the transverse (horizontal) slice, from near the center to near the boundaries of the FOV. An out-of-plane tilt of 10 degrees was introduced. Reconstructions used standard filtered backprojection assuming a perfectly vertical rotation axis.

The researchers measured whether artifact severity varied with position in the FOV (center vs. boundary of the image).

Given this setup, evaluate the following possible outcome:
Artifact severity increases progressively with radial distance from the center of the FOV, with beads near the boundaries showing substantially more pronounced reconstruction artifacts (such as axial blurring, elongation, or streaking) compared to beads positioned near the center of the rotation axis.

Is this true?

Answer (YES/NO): YES